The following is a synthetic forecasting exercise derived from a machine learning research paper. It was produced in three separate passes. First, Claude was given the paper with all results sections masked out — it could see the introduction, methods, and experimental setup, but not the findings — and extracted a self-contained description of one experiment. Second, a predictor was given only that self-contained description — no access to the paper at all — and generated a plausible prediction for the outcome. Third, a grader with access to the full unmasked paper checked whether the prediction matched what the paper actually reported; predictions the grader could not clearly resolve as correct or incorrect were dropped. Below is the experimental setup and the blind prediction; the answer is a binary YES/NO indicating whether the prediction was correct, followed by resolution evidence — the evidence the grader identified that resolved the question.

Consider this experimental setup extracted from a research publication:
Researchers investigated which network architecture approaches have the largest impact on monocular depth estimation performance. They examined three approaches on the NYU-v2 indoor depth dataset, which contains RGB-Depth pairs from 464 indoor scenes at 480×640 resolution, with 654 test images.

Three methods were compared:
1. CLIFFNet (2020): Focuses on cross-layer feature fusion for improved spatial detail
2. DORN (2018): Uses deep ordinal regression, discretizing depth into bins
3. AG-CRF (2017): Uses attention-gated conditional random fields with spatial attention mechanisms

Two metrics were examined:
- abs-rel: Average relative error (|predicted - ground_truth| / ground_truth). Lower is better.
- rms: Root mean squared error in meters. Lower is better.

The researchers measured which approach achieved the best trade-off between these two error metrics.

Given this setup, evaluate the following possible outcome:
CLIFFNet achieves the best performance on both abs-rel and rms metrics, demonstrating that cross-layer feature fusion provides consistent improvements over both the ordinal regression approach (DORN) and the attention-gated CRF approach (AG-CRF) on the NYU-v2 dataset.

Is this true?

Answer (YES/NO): NO